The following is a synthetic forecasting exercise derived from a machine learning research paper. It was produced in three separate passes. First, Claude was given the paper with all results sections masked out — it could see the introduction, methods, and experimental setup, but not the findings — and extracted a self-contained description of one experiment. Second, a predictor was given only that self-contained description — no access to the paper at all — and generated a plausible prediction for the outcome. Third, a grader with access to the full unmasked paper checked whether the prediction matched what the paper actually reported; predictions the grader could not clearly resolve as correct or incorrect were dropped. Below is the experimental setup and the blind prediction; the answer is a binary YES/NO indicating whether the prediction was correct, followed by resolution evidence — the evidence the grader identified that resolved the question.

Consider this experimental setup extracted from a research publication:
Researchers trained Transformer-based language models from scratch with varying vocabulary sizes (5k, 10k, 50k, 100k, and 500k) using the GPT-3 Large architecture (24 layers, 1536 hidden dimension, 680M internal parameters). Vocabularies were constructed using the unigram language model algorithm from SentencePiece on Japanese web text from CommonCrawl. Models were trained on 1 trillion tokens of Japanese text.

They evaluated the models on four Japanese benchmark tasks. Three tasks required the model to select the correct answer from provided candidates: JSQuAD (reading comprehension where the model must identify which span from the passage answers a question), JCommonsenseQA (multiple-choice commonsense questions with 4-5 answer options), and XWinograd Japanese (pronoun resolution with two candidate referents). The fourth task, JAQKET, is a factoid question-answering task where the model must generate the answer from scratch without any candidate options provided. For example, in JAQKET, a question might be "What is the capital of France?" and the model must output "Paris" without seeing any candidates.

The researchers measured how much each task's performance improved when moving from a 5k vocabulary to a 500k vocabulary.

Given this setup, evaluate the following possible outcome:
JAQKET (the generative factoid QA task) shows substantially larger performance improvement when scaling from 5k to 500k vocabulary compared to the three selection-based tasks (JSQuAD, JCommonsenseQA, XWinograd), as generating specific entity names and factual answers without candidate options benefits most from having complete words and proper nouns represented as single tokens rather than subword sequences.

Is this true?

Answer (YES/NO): YES